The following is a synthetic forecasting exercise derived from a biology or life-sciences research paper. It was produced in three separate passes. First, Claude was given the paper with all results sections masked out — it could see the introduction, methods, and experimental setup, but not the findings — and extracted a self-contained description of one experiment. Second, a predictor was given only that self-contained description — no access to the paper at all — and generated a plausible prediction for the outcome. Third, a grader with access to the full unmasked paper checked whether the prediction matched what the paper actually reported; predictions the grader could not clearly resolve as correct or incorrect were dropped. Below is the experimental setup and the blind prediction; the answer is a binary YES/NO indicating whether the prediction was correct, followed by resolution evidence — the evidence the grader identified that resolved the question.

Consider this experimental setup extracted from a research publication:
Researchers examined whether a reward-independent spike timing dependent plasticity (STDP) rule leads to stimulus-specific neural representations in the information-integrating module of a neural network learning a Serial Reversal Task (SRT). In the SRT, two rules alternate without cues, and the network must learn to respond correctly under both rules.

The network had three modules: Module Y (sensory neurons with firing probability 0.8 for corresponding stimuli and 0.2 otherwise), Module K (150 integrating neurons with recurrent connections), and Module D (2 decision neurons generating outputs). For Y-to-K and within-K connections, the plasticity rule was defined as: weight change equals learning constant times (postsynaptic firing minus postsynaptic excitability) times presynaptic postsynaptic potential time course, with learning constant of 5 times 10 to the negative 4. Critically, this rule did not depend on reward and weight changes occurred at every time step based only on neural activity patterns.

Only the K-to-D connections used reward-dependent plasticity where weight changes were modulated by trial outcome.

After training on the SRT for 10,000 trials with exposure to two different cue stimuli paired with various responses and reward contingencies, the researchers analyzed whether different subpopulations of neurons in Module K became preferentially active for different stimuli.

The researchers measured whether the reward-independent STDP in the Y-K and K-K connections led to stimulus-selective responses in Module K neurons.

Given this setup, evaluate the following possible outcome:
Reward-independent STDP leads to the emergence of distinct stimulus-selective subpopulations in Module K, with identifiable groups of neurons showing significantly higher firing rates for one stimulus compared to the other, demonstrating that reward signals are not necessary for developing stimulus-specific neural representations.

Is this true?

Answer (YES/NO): YES